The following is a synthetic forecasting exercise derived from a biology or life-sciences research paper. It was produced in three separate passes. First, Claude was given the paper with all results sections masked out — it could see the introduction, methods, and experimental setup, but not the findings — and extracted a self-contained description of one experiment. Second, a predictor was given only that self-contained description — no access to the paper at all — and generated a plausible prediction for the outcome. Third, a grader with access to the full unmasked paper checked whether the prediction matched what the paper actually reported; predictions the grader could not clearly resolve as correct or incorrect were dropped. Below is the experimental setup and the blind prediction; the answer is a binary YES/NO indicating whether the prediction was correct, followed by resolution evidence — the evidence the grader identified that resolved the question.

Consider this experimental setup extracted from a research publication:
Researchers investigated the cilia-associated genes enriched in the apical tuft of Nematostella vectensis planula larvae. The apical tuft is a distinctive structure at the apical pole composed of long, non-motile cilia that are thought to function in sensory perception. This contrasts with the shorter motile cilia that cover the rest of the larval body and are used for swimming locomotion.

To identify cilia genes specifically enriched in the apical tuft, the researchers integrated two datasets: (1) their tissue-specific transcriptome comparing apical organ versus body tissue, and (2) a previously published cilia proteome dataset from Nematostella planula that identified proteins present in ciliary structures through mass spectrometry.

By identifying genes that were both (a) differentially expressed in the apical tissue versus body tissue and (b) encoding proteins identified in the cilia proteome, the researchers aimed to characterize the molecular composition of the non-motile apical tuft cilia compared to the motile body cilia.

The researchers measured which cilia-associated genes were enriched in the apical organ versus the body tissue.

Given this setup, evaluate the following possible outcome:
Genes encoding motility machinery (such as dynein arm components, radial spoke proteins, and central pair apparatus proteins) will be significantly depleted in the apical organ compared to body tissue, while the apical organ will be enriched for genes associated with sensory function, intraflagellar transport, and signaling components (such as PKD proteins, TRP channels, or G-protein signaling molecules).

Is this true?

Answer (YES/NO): NO